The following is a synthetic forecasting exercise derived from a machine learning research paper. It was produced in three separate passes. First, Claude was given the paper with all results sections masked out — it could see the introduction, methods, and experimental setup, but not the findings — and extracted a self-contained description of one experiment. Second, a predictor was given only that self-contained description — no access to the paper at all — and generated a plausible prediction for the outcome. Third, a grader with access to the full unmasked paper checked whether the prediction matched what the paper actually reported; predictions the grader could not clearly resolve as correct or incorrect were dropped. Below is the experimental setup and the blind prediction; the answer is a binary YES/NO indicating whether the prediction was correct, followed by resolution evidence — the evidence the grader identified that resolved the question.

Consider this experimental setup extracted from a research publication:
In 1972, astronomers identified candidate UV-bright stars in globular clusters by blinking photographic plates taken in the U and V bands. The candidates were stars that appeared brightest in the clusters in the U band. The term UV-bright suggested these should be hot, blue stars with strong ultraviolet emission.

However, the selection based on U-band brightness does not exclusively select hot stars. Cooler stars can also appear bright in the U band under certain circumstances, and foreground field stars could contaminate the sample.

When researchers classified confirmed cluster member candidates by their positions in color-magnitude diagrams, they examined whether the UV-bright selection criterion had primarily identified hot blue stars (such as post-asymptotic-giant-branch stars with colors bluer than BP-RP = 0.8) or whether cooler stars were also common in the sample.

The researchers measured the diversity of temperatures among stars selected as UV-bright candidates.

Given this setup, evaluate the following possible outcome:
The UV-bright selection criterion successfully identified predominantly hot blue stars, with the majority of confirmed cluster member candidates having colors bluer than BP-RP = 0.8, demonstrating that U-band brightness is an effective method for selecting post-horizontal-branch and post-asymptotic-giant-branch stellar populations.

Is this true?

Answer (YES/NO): NO